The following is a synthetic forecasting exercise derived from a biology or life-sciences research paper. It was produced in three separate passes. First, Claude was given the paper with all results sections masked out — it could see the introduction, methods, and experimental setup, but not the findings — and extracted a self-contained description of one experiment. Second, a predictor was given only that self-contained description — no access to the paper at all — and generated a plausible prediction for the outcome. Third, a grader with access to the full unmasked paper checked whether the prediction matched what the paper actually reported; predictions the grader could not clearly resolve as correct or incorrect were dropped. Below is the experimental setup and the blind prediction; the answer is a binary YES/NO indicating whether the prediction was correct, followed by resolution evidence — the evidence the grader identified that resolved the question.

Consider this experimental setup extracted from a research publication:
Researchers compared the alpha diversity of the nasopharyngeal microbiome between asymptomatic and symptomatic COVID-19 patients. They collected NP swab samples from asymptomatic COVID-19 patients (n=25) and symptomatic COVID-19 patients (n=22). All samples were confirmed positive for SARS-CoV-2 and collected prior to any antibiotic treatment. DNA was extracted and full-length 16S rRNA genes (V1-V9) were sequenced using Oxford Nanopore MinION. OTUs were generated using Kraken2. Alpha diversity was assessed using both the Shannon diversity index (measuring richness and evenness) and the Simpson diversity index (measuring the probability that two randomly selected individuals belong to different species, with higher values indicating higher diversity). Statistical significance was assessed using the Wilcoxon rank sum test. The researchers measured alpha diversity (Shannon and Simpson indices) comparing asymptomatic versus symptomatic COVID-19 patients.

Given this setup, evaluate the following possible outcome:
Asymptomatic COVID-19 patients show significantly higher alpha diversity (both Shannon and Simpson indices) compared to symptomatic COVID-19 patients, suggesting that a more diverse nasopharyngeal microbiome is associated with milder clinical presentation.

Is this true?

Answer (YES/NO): NO